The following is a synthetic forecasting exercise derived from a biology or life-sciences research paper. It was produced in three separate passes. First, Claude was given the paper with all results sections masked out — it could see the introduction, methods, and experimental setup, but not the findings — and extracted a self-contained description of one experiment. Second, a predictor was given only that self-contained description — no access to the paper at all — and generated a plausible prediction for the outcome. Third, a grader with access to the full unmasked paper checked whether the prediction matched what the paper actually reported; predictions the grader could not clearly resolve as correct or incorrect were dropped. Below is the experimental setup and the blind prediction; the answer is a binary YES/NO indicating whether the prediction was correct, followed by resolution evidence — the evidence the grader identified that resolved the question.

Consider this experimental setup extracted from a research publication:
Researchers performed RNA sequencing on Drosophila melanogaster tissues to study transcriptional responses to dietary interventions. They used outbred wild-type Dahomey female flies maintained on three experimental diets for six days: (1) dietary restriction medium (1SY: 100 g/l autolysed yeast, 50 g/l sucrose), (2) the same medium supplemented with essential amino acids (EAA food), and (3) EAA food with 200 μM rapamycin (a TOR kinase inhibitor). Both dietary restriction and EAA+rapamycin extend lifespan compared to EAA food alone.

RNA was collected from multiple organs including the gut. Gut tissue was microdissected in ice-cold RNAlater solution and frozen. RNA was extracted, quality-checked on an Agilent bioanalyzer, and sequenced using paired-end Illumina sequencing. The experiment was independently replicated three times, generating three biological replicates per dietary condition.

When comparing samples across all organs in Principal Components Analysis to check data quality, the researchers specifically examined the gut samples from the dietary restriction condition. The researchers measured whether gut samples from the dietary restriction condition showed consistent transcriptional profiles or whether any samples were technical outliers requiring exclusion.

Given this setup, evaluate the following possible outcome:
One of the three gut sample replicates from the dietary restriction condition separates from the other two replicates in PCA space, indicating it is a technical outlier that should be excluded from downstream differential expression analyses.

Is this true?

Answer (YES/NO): NO